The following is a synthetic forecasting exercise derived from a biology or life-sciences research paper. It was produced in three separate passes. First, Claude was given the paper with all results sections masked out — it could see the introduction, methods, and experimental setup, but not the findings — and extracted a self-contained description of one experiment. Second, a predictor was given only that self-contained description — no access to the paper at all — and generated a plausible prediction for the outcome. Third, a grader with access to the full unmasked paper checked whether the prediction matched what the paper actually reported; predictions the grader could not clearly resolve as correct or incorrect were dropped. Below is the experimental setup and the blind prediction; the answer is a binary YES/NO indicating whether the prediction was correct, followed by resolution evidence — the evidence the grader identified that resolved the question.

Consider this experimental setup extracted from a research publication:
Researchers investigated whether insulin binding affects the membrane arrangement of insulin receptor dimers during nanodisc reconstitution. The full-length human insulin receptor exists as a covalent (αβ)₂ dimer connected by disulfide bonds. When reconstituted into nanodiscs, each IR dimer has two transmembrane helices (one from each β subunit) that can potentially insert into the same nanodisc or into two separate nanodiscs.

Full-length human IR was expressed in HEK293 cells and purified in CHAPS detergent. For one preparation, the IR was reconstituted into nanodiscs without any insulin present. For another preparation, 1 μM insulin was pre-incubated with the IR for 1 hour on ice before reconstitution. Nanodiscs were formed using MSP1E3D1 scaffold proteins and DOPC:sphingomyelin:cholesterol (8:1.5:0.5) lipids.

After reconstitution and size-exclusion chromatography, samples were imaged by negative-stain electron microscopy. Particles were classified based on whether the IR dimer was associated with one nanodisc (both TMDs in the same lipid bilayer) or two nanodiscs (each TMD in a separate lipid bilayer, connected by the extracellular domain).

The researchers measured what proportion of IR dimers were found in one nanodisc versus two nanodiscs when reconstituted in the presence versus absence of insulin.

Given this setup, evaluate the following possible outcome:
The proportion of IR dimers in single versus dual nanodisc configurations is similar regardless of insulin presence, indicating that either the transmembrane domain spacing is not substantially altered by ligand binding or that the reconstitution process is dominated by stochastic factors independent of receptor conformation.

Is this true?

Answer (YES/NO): NO